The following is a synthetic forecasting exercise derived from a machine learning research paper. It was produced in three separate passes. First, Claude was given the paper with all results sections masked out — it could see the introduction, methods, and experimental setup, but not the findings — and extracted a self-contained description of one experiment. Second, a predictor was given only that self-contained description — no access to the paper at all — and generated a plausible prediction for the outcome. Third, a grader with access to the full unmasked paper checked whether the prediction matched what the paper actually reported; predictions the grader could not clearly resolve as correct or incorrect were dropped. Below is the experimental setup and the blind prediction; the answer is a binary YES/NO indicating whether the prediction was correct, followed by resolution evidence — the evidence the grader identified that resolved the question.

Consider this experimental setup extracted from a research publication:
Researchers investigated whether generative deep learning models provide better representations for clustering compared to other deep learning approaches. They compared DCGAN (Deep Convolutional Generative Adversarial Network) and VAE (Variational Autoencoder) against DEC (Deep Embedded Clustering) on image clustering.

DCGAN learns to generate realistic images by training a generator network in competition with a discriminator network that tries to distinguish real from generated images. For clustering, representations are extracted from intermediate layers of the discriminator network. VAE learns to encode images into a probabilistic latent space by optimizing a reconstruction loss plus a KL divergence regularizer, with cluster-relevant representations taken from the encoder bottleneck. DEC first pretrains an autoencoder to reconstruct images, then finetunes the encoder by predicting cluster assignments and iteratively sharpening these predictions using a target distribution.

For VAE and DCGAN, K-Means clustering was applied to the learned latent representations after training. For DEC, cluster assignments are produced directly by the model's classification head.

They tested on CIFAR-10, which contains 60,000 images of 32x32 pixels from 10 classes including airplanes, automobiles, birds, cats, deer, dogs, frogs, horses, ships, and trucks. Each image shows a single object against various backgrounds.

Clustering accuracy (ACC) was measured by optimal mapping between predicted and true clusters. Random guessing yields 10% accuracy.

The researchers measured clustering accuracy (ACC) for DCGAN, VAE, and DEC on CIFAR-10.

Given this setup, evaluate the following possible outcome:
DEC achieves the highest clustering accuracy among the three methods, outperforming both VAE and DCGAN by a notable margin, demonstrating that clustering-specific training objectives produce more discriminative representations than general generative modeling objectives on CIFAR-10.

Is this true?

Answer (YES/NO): NO